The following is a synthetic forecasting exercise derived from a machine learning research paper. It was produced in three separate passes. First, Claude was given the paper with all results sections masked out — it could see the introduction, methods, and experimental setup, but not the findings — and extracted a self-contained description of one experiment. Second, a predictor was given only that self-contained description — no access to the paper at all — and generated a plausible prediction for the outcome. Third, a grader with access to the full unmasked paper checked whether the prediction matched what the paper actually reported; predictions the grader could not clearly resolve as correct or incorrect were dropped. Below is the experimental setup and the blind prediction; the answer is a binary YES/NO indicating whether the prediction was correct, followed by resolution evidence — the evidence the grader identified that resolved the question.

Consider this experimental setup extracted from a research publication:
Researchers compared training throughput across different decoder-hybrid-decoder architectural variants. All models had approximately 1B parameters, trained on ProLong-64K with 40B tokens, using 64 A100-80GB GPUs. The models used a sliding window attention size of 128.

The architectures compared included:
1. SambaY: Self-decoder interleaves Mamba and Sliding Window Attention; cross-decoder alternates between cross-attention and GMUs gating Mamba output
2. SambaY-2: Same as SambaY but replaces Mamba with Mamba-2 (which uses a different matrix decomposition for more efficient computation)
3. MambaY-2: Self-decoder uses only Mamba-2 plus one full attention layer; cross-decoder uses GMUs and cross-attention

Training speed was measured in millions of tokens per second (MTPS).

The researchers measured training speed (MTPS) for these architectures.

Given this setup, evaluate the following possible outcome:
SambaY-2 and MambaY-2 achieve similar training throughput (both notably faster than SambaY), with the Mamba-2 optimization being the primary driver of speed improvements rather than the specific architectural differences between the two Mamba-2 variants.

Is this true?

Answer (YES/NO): YES